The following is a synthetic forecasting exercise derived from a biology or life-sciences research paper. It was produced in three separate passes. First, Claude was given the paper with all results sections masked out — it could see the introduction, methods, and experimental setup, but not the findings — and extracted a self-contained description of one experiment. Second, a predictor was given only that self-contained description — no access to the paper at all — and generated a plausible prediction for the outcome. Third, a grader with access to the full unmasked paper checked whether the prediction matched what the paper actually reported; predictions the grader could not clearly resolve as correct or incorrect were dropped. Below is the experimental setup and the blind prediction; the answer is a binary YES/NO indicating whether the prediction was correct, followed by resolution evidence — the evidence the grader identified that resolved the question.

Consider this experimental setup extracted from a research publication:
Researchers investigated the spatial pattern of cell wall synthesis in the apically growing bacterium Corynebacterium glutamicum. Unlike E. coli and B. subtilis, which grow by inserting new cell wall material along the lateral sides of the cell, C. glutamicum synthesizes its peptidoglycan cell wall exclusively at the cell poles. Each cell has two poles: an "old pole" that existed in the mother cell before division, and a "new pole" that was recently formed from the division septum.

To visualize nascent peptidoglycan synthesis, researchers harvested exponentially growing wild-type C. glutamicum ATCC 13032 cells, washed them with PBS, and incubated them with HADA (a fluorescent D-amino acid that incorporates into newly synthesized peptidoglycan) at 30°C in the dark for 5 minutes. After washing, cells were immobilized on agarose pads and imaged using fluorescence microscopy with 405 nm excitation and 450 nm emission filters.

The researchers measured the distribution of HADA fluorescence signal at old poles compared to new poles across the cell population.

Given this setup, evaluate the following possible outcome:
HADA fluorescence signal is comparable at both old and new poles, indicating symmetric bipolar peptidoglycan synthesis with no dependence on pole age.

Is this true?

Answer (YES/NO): NO